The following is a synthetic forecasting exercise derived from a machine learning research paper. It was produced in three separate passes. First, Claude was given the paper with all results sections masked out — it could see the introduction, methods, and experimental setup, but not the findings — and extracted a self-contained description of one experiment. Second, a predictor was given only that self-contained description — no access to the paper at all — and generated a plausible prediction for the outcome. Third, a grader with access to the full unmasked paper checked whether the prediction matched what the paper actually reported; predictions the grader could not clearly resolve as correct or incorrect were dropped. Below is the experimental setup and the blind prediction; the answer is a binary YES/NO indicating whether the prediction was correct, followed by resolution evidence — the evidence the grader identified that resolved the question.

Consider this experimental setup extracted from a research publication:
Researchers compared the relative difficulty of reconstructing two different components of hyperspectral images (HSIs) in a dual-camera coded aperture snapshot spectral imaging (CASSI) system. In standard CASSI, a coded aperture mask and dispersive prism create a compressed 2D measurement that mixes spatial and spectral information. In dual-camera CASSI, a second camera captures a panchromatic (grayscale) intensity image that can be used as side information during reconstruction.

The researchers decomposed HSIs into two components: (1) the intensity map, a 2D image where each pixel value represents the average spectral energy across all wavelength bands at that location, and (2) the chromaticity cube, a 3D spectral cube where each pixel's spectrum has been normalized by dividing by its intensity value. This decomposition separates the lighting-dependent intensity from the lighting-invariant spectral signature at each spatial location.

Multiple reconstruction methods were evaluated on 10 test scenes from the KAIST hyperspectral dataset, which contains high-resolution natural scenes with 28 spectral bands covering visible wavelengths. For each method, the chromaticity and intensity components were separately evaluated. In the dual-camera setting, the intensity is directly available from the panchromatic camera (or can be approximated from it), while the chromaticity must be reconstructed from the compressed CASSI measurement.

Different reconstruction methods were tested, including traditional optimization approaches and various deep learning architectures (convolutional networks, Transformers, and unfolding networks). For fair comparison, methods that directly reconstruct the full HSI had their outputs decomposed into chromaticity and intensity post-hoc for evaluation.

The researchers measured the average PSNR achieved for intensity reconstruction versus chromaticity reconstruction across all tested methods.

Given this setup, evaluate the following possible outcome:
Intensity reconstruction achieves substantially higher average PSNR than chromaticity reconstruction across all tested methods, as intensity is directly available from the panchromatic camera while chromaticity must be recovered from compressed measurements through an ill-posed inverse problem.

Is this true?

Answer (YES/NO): YES